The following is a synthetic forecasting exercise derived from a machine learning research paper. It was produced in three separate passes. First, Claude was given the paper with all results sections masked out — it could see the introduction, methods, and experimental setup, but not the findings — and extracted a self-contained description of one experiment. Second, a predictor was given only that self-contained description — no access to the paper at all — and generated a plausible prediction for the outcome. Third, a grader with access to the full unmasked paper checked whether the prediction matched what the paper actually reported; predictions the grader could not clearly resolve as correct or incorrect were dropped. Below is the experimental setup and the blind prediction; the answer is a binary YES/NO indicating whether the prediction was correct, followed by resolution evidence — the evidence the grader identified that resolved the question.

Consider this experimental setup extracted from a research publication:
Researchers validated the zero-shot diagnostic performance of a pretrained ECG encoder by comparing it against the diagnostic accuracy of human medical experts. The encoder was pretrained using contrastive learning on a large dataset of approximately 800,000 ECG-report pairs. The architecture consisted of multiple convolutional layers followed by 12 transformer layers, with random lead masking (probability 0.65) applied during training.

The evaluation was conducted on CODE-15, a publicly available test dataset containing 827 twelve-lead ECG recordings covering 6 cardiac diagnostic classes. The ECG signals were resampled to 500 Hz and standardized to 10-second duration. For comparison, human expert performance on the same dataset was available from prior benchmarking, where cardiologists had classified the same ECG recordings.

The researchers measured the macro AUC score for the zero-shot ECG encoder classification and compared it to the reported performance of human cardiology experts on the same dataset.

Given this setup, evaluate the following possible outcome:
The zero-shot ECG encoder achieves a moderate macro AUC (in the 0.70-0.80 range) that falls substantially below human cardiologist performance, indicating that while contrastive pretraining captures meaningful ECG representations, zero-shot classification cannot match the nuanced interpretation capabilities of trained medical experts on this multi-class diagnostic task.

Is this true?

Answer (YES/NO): NO